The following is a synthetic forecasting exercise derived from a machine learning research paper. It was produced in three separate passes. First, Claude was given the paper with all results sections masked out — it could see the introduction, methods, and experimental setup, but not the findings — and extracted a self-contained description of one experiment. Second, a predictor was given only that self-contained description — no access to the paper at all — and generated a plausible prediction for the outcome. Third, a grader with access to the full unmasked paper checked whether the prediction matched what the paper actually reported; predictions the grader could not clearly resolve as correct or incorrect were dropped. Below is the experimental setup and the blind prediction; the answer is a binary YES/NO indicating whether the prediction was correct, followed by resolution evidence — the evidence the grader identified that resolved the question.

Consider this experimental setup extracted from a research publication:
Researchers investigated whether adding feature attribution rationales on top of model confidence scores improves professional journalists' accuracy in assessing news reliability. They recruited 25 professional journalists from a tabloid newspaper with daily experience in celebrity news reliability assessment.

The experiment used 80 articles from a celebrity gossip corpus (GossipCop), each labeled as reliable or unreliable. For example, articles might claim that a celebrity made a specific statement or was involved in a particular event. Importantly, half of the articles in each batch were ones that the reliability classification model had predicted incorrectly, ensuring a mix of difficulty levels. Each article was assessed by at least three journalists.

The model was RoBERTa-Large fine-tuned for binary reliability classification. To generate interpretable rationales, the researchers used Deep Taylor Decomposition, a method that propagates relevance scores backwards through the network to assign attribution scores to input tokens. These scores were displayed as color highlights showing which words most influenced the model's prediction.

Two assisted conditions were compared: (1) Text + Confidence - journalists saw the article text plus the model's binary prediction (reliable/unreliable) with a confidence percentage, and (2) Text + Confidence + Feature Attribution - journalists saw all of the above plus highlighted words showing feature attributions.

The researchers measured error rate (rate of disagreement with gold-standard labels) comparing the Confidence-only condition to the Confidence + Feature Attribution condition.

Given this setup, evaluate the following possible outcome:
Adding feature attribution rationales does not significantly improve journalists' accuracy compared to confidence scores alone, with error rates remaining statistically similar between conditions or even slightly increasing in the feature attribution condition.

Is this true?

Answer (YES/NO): NO